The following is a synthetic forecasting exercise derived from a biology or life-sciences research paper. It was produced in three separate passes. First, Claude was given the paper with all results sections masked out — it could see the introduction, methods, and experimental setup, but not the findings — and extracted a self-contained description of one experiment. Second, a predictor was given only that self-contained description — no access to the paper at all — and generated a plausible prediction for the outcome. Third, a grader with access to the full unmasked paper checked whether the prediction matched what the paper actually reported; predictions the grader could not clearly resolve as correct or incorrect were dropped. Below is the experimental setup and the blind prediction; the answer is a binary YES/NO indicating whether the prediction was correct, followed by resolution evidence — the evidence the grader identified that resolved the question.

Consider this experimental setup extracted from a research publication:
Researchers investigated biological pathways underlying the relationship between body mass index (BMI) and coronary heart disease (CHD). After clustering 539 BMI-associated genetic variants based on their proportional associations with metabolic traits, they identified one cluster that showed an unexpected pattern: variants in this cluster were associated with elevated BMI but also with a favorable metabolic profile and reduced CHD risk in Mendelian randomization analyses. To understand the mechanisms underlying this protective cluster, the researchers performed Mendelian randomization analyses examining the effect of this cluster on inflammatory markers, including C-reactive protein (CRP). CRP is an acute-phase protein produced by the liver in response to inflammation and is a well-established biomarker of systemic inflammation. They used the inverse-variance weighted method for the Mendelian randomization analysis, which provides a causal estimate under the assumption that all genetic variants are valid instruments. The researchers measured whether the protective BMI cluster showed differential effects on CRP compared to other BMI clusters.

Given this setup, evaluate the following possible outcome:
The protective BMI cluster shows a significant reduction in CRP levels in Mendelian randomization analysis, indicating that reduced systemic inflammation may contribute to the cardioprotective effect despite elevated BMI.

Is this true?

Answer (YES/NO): NO